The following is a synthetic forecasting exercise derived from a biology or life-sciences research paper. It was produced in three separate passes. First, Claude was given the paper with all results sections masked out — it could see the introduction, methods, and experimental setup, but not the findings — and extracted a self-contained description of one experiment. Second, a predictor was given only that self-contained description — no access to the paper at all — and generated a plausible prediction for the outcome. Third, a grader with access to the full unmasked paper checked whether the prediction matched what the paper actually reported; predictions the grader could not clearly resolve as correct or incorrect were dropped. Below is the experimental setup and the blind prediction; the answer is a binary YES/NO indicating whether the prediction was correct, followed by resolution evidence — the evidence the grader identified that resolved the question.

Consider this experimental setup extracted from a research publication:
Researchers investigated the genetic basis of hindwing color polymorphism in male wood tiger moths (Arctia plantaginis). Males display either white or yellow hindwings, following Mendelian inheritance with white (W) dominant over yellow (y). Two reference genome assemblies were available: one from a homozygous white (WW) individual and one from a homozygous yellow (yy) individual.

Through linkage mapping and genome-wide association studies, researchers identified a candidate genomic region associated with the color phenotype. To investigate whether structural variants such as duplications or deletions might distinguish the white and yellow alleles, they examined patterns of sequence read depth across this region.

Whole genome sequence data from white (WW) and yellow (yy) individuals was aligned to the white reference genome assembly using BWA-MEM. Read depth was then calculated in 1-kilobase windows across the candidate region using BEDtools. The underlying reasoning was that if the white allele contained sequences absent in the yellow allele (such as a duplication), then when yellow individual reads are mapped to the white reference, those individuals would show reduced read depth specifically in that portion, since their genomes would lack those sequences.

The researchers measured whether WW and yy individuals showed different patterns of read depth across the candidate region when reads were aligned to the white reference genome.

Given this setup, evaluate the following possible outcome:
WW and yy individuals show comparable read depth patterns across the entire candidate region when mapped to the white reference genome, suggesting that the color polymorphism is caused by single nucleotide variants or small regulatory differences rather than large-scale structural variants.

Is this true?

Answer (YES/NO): NO